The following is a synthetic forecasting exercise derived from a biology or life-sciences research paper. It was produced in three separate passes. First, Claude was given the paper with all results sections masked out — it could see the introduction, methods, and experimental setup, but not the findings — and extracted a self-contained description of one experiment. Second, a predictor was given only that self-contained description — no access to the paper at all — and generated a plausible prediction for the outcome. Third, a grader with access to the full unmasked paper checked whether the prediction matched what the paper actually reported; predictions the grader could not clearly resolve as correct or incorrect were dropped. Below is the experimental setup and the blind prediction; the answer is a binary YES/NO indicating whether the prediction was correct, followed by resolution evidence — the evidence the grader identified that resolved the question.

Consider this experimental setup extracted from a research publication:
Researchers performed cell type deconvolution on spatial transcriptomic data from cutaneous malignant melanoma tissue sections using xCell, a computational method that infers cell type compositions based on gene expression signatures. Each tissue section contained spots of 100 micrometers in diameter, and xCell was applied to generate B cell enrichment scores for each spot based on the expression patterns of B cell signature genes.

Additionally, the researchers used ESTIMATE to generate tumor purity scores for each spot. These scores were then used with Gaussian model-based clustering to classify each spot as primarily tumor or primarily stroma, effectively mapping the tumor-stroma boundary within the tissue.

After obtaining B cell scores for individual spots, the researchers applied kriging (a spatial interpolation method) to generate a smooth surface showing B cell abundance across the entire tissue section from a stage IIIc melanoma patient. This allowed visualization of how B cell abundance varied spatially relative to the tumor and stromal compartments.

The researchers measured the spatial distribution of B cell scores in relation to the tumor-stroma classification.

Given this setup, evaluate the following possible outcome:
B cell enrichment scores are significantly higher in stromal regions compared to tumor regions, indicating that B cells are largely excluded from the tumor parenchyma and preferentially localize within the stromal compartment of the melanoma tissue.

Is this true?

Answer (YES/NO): YES